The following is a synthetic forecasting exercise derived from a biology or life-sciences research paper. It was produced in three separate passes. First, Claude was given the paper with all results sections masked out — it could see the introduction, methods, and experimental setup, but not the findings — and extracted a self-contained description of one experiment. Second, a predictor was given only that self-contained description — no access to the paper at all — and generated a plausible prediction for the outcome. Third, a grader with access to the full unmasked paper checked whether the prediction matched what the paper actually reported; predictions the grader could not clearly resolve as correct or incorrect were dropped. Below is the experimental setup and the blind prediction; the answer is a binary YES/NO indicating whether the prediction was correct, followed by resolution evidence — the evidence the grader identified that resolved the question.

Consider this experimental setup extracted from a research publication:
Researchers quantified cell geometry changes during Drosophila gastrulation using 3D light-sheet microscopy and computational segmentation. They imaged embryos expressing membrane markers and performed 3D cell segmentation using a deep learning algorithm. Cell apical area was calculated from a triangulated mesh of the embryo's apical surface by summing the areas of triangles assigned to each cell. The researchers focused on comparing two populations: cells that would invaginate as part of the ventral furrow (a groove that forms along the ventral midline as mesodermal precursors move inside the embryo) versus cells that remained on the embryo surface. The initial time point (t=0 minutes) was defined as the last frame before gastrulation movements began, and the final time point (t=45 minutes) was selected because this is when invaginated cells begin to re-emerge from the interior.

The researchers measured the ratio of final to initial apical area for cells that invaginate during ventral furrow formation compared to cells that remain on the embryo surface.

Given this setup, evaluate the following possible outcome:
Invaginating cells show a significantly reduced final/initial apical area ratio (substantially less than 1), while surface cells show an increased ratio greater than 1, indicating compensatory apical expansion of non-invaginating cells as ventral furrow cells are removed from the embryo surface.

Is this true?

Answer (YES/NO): YES